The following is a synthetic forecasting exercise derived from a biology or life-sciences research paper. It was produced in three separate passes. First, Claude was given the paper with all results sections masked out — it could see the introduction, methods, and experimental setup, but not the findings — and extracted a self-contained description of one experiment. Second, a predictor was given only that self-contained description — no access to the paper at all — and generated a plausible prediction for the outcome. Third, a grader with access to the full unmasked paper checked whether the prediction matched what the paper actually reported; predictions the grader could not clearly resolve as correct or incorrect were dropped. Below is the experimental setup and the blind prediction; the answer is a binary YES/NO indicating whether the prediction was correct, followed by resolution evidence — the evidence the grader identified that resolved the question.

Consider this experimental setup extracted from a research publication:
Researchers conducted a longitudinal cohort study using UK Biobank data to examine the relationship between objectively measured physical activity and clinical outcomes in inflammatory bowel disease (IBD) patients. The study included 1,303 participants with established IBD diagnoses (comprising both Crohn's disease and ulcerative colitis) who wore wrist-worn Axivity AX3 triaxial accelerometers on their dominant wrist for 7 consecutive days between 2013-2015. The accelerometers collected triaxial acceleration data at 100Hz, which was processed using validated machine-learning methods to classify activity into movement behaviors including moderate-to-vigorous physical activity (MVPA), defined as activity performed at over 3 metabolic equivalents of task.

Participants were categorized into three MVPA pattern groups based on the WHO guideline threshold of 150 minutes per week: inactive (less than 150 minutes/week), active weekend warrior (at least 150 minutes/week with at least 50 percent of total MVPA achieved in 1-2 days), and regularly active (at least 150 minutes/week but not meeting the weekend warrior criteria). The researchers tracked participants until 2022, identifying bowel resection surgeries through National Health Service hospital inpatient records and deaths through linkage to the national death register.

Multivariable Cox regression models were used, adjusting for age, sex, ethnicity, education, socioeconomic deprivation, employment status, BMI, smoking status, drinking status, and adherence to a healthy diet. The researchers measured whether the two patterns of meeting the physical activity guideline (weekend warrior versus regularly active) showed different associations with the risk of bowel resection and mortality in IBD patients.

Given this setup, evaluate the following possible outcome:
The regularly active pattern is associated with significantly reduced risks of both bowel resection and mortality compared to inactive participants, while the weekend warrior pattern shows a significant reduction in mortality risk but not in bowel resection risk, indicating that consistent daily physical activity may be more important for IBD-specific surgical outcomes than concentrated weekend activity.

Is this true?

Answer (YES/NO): NO